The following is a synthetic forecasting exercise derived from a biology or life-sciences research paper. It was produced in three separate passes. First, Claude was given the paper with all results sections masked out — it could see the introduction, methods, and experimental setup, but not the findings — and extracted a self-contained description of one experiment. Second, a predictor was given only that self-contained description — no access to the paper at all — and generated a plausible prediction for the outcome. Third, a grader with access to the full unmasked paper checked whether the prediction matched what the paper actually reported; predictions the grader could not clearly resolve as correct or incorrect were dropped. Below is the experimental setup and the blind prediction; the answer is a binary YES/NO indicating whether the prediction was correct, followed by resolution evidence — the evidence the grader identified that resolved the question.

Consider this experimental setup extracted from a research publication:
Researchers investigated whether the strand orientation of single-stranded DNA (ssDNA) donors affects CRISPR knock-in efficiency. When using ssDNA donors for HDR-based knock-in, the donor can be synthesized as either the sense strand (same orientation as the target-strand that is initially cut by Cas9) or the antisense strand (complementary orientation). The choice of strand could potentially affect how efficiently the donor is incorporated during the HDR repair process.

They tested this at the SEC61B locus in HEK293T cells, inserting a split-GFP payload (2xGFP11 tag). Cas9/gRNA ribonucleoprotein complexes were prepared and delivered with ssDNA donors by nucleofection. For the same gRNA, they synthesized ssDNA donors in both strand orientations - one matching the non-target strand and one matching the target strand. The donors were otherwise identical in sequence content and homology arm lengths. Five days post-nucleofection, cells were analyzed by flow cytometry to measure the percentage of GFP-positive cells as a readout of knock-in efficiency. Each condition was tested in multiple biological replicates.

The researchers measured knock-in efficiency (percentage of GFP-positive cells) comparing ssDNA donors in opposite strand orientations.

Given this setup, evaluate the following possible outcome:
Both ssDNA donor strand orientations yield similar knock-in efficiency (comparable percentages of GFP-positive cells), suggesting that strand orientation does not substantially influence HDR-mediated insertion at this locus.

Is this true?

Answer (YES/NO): NO